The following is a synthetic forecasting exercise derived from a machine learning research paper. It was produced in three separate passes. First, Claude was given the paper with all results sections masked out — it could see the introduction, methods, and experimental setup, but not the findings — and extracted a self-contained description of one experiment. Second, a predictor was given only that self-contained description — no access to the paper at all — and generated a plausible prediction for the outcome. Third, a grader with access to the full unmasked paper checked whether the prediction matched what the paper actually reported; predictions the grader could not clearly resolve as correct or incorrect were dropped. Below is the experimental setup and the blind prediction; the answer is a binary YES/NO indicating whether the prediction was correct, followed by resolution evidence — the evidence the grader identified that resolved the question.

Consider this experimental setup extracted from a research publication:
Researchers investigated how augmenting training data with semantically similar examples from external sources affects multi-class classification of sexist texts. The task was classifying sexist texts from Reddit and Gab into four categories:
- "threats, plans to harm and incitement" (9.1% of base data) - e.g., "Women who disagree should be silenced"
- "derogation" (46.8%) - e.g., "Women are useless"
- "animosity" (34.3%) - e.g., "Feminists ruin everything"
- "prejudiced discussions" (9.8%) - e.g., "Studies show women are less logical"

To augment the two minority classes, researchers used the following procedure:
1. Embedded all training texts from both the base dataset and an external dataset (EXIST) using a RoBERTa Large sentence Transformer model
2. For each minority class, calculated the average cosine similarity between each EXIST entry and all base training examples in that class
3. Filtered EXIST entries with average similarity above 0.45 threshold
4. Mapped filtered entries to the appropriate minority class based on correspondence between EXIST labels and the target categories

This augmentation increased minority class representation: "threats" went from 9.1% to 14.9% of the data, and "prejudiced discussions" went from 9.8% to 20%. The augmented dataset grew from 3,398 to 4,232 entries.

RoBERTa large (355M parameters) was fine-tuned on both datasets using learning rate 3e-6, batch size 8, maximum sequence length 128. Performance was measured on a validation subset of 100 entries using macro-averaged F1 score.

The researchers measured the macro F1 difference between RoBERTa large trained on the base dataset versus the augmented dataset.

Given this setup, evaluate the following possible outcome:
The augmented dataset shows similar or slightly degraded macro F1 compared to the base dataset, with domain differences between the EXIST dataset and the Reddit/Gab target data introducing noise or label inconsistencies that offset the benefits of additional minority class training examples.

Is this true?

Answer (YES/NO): YES